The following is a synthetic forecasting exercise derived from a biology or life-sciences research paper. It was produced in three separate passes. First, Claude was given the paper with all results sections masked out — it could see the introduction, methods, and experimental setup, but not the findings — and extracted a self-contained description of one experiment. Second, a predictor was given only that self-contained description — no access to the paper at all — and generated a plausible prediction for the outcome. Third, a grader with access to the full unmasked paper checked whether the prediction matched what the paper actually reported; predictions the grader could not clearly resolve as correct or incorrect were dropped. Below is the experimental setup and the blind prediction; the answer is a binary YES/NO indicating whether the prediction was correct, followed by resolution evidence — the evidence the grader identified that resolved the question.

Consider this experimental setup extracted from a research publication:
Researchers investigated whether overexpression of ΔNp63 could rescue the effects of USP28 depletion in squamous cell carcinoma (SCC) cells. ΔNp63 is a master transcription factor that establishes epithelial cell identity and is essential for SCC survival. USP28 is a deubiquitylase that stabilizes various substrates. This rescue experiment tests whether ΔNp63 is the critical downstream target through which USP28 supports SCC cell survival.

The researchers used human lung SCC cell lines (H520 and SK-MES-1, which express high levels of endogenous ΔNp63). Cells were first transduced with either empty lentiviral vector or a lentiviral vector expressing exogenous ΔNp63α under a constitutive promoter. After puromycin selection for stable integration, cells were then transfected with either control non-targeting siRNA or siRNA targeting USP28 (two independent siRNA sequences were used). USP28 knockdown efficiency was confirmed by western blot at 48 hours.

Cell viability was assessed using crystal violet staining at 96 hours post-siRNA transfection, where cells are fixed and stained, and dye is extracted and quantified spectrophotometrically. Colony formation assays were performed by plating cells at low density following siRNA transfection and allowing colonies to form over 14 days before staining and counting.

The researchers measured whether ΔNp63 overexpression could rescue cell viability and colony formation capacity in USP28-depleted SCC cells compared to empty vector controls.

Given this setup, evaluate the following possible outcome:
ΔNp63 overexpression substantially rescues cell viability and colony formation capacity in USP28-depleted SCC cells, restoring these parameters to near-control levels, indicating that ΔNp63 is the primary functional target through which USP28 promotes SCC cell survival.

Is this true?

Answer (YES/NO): NO